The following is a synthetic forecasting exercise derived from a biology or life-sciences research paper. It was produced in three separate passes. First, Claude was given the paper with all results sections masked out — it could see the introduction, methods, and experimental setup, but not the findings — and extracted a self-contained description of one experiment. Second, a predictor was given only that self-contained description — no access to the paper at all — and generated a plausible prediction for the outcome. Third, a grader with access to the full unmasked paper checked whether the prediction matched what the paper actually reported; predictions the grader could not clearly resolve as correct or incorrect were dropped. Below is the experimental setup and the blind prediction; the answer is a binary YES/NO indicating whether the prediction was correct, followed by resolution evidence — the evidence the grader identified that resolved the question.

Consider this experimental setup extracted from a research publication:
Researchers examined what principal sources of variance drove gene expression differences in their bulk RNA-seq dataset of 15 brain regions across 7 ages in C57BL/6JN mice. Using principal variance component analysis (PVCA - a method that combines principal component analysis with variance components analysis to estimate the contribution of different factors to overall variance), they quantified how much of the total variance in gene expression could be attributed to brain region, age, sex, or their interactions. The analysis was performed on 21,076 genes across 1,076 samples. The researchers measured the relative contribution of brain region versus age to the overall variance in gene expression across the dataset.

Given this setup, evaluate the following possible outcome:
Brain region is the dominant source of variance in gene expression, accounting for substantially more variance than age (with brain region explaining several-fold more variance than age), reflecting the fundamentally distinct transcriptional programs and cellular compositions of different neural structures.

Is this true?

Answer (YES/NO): YES